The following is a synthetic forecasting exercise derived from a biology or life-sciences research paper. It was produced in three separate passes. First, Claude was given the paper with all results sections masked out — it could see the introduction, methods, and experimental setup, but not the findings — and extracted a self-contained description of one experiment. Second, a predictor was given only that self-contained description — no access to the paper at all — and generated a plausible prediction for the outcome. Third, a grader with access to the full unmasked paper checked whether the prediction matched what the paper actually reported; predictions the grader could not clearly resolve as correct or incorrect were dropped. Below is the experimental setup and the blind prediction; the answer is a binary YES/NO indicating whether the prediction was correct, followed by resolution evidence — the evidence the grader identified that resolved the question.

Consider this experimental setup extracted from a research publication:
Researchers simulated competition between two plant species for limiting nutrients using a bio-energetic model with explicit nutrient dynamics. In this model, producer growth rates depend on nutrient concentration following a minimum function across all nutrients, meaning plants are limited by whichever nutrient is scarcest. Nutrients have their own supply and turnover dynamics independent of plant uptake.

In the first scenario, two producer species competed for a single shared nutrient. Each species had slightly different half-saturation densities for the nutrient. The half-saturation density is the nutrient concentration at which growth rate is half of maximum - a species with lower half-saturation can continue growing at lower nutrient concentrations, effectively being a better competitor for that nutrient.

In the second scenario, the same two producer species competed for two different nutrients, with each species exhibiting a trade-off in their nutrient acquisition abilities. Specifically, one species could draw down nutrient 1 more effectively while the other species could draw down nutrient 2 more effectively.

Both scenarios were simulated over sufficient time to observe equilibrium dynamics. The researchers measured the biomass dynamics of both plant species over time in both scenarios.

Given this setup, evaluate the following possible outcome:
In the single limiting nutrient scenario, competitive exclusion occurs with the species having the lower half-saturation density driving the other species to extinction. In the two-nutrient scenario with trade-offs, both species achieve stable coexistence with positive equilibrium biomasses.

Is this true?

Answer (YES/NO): YES